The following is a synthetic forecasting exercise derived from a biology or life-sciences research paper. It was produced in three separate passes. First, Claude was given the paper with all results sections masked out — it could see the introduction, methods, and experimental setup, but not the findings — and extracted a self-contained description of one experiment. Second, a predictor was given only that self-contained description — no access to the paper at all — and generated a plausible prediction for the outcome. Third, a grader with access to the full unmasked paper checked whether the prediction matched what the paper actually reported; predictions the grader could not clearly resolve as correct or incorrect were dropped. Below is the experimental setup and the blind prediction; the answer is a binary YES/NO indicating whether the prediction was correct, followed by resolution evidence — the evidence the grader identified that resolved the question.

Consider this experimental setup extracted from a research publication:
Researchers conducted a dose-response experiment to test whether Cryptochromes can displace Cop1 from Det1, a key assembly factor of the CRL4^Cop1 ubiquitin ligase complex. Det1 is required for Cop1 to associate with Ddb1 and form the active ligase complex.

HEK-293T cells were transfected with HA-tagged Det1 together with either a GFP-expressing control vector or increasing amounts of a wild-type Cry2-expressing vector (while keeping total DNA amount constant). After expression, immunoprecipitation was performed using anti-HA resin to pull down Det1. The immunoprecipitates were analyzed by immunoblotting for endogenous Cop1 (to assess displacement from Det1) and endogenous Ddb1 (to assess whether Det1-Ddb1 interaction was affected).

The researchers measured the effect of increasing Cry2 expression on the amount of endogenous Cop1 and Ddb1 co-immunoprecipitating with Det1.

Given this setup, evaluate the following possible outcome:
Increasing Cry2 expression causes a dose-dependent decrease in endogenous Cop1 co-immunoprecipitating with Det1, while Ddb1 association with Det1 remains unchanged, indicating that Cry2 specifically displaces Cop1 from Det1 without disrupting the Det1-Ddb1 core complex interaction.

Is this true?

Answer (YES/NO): YES